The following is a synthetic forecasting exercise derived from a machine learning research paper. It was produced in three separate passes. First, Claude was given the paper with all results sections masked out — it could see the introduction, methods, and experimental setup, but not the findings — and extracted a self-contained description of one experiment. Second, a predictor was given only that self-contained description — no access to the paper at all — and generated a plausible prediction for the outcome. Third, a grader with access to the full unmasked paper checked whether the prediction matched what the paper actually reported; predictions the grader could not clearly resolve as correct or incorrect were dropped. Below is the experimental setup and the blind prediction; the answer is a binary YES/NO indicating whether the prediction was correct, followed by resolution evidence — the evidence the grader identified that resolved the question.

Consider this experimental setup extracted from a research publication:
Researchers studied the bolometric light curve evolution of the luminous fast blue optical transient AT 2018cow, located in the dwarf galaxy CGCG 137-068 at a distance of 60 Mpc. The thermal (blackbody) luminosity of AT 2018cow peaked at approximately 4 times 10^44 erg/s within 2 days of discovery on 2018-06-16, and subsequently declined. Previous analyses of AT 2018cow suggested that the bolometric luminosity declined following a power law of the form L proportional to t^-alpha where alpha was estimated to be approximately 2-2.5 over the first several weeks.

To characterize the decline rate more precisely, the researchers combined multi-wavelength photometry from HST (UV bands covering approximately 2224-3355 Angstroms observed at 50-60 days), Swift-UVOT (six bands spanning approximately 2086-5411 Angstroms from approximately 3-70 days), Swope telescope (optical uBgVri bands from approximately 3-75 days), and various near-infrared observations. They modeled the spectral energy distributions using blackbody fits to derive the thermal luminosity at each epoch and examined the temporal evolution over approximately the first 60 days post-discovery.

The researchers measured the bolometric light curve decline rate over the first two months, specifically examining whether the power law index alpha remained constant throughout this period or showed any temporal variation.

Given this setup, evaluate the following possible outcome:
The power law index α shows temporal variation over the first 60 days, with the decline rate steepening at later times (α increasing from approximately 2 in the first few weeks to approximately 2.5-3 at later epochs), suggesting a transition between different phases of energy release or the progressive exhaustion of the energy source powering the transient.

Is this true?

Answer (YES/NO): YES